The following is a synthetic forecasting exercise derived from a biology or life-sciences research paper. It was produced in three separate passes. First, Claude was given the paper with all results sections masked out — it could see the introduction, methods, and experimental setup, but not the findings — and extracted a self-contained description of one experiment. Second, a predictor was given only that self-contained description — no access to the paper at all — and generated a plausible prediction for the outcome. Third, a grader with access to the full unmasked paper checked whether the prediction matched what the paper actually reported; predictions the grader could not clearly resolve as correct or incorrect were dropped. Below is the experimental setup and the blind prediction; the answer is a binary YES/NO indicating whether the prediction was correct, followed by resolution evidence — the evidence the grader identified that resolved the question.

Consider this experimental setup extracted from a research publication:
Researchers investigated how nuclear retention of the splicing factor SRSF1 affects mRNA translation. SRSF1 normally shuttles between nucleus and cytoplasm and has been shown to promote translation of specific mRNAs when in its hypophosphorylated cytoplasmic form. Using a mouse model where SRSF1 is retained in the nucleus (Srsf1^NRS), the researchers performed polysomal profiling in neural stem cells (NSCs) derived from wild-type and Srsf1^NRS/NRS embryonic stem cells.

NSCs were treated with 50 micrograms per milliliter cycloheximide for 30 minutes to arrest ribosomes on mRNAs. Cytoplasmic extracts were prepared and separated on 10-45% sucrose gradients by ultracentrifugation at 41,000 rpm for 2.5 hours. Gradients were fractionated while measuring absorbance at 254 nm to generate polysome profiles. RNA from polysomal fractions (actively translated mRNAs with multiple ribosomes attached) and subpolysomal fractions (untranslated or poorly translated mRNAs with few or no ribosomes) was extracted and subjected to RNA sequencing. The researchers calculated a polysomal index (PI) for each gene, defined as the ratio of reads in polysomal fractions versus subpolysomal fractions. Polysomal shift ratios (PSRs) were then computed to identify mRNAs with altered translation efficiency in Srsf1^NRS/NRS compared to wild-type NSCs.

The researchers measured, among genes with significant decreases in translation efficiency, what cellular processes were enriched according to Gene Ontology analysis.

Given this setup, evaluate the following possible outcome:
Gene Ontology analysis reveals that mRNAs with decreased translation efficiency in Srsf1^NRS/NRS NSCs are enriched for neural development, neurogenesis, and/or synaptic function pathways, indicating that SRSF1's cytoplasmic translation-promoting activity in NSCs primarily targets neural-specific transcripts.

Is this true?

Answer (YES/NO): NO